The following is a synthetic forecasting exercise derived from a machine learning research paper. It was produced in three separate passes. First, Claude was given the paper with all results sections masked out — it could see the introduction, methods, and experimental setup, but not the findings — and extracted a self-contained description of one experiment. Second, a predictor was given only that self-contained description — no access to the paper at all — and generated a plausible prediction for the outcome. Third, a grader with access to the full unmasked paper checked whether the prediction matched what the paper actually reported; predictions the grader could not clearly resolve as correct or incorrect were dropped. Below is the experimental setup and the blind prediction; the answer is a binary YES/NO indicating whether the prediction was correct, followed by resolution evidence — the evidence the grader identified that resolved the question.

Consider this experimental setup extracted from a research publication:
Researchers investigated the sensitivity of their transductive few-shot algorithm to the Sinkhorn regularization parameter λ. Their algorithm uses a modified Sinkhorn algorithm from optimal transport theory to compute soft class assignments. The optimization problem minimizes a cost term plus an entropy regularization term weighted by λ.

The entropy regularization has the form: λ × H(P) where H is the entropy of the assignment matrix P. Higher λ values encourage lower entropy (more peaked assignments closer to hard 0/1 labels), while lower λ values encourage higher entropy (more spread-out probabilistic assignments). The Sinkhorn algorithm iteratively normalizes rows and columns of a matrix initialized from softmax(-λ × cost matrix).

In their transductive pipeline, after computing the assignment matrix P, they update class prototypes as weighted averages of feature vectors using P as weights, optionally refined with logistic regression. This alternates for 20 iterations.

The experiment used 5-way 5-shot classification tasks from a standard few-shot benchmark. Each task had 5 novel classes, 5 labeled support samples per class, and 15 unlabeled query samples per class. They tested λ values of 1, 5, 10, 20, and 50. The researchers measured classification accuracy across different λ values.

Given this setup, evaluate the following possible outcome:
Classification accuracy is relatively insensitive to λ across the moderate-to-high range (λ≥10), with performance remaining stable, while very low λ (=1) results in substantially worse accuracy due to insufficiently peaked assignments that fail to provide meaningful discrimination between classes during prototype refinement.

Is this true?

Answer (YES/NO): NO